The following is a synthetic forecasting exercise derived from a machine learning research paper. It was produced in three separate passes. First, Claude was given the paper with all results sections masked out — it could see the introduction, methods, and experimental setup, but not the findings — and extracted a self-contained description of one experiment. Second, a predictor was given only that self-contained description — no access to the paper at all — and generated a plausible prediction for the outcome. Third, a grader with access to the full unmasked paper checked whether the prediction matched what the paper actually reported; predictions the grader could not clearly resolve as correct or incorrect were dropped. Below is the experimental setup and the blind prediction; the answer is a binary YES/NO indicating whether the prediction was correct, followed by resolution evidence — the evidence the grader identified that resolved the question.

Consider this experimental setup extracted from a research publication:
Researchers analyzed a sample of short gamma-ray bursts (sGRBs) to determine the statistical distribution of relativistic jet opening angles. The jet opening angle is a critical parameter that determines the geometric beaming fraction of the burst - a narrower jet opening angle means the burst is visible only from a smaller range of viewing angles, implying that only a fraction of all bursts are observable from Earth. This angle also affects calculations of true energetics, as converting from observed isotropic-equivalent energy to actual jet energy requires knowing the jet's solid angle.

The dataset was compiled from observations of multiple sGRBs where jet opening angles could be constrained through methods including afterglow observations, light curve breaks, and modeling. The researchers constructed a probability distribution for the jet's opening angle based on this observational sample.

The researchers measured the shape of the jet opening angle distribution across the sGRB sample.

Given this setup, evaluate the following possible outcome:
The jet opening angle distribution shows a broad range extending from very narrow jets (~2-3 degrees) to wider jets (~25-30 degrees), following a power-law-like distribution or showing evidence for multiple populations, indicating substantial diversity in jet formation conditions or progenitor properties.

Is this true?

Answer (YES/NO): NO